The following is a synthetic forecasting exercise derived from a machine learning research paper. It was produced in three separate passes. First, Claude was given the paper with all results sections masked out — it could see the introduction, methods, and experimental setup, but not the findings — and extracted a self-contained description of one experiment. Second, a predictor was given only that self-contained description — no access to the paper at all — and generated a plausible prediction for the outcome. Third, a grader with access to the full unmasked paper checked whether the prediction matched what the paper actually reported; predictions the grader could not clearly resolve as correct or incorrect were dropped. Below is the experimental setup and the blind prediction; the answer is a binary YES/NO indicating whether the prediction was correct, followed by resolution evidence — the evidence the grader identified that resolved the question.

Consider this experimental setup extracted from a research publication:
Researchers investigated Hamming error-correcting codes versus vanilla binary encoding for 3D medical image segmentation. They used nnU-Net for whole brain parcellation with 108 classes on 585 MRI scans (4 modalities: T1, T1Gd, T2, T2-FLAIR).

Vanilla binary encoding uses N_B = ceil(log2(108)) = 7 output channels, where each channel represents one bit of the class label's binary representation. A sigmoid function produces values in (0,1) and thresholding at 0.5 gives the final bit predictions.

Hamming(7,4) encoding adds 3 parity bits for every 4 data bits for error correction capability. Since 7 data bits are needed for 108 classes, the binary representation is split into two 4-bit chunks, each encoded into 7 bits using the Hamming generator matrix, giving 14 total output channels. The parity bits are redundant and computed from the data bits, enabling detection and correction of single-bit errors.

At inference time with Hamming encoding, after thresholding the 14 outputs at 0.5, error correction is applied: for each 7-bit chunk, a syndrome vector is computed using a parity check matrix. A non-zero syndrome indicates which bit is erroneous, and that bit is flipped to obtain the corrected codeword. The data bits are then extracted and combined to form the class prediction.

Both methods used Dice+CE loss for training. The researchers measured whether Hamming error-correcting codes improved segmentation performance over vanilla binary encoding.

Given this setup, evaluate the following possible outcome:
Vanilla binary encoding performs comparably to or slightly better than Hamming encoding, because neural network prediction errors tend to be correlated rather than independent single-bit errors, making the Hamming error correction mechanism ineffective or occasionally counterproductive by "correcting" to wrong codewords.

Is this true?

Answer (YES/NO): NO